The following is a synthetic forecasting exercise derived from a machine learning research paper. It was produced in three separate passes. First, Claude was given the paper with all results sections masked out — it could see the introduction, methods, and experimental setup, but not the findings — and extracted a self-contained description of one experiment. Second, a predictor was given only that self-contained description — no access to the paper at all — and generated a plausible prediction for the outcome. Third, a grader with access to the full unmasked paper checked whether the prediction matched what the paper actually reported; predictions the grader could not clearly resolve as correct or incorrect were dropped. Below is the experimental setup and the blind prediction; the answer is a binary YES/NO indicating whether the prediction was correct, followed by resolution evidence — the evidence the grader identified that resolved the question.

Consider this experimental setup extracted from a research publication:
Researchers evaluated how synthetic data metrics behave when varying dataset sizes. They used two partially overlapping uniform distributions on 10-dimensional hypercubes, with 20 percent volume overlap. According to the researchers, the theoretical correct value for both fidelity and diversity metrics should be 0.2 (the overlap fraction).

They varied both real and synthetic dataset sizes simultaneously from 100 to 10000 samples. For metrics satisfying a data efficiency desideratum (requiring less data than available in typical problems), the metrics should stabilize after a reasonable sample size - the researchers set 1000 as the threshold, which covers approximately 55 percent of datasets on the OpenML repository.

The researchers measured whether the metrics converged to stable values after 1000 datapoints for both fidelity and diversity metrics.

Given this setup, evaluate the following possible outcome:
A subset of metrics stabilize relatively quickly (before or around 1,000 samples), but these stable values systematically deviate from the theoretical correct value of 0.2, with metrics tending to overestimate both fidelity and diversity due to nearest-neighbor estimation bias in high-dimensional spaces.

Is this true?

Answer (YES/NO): NO